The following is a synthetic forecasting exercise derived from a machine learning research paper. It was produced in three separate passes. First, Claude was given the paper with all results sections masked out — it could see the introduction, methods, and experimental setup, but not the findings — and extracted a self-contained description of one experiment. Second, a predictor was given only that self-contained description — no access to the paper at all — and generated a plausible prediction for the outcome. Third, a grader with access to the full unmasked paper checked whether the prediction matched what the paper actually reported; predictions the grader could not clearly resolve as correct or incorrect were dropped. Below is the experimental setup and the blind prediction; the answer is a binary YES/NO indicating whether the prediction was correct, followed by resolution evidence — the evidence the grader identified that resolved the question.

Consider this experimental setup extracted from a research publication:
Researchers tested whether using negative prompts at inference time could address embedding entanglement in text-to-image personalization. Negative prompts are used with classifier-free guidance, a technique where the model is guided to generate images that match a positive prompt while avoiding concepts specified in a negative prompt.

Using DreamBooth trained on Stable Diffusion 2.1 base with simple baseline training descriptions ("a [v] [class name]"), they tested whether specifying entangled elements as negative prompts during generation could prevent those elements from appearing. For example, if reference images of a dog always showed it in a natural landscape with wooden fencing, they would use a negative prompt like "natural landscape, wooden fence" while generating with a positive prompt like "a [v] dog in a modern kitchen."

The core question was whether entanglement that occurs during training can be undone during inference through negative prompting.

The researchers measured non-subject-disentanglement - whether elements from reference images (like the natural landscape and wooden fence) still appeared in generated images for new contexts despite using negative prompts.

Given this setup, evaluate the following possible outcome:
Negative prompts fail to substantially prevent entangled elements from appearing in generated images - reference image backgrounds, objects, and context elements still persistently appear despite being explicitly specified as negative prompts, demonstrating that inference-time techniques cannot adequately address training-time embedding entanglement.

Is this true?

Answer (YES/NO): YES